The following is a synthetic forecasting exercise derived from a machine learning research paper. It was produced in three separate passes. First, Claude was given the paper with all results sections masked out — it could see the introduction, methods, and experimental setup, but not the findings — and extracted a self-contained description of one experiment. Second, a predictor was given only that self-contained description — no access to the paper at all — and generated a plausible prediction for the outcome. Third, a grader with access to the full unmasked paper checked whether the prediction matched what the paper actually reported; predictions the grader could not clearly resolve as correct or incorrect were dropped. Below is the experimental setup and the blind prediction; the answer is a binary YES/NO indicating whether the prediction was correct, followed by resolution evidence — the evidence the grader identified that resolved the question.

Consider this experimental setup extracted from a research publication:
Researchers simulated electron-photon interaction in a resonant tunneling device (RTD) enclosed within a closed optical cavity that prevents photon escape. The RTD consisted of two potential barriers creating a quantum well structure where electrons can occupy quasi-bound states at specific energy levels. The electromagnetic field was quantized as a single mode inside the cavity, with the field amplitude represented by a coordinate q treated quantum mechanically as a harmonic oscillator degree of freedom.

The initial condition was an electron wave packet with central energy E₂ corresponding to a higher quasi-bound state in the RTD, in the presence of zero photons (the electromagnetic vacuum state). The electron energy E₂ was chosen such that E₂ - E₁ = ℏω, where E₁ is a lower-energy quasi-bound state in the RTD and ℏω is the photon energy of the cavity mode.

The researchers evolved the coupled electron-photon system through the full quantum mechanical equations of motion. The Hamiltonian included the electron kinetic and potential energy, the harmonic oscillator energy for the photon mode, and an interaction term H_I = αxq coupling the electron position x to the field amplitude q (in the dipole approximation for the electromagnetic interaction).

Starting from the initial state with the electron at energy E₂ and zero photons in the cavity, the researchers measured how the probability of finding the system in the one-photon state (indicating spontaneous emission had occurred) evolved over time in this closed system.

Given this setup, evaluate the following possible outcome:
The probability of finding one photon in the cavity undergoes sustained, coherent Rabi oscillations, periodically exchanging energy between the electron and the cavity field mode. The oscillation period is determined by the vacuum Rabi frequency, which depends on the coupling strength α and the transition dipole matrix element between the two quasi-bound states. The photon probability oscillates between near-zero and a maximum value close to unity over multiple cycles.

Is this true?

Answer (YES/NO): YES